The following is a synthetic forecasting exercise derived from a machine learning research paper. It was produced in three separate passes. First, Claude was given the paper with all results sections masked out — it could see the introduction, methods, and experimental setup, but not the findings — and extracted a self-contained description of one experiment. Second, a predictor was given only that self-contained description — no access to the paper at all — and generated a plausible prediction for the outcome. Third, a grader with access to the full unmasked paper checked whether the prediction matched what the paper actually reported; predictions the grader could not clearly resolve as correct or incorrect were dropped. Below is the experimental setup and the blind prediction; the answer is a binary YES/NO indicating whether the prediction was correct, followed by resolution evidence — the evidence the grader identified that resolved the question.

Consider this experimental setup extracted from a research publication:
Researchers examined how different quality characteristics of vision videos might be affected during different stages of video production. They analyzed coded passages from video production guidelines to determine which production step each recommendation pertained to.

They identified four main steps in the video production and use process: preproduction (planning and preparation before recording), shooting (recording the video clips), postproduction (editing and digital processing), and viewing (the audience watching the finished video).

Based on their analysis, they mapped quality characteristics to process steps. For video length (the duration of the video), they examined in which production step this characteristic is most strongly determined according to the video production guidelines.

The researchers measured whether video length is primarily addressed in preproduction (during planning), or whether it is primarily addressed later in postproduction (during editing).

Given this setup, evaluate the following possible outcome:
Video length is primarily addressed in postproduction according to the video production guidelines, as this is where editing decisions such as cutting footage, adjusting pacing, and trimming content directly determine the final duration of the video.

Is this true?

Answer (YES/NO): NO